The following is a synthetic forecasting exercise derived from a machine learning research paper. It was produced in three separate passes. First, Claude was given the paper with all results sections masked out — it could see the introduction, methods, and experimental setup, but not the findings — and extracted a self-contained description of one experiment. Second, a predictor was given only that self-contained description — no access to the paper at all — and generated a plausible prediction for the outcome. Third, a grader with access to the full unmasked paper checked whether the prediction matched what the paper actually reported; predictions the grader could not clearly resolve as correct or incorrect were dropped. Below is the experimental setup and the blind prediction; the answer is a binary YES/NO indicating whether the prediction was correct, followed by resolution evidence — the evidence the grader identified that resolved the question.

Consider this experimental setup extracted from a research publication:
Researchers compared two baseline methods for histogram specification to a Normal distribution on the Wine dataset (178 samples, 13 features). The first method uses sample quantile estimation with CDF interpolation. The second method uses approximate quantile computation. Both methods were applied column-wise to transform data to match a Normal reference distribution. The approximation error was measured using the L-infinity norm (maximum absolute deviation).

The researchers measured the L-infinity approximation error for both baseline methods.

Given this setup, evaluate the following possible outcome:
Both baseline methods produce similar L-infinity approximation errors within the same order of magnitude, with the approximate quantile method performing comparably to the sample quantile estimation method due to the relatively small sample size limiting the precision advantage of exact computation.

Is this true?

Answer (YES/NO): NO